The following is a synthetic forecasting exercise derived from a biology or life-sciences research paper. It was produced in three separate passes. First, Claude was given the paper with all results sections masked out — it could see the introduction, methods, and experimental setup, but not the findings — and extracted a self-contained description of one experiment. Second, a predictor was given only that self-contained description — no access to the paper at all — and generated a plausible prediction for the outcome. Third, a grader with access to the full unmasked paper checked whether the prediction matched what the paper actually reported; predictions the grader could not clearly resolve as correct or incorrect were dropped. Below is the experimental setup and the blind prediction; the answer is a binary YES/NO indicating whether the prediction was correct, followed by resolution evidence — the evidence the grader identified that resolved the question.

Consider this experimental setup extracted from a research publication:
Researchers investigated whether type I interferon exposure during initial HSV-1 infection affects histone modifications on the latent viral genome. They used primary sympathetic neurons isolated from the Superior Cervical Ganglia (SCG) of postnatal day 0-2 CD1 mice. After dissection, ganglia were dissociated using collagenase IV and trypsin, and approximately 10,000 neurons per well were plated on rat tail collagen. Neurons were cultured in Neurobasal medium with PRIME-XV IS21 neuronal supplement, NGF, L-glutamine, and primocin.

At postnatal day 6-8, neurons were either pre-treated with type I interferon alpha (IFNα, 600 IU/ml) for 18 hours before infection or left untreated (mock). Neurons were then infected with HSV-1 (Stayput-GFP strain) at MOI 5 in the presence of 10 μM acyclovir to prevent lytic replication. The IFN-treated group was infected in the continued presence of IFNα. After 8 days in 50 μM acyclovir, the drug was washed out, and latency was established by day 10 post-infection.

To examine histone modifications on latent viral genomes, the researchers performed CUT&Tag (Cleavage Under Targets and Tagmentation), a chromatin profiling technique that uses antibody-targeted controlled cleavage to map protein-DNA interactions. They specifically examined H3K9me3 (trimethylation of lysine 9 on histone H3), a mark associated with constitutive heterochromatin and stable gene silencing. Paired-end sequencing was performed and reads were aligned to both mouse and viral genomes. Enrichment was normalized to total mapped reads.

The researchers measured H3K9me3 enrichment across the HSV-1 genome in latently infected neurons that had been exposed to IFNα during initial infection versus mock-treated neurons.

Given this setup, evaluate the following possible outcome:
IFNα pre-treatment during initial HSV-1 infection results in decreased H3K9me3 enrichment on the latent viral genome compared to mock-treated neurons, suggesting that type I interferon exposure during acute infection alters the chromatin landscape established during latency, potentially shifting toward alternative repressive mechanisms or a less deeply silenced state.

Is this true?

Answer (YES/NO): NO